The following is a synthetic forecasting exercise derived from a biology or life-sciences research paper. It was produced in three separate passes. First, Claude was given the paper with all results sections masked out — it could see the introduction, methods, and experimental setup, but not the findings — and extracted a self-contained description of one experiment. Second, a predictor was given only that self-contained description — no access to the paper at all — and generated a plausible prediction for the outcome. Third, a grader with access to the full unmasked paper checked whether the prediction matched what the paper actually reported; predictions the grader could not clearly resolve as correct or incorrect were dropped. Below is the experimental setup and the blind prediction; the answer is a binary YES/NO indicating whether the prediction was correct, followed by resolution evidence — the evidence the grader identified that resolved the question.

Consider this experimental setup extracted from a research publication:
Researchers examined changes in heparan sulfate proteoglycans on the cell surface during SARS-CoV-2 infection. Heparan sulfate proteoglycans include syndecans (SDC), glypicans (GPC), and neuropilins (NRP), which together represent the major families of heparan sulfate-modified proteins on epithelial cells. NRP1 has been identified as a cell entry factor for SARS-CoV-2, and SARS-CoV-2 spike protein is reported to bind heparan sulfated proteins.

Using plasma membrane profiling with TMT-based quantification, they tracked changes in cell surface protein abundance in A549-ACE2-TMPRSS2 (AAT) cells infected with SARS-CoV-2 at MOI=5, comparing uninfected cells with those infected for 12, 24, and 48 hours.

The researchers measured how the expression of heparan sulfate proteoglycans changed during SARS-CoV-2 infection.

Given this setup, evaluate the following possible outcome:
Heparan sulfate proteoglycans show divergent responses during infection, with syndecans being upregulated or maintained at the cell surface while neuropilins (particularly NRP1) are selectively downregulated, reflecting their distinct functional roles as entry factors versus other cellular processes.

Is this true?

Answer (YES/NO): NO